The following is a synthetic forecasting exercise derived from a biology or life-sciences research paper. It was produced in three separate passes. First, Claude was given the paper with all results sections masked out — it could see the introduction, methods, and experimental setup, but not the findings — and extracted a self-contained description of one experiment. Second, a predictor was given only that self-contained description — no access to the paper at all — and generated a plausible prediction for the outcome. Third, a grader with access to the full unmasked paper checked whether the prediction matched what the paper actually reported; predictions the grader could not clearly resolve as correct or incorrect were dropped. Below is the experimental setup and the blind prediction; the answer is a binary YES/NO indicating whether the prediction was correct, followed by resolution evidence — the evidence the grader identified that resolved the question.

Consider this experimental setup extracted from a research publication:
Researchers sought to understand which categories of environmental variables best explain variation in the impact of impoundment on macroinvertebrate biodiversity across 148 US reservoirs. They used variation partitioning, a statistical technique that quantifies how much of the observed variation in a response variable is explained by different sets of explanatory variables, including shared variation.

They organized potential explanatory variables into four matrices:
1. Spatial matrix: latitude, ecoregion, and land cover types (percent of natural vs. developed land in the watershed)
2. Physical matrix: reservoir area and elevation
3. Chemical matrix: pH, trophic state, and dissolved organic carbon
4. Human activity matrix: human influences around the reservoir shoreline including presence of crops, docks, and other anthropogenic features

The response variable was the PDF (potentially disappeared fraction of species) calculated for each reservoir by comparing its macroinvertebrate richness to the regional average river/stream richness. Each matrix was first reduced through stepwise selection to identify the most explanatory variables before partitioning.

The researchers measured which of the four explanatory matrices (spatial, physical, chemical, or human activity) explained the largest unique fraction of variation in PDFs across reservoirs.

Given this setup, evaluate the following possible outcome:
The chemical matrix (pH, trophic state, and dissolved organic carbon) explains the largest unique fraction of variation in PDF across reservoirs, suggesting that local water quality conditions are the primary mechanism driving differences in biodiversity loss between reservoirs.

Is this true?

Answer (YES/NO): NO